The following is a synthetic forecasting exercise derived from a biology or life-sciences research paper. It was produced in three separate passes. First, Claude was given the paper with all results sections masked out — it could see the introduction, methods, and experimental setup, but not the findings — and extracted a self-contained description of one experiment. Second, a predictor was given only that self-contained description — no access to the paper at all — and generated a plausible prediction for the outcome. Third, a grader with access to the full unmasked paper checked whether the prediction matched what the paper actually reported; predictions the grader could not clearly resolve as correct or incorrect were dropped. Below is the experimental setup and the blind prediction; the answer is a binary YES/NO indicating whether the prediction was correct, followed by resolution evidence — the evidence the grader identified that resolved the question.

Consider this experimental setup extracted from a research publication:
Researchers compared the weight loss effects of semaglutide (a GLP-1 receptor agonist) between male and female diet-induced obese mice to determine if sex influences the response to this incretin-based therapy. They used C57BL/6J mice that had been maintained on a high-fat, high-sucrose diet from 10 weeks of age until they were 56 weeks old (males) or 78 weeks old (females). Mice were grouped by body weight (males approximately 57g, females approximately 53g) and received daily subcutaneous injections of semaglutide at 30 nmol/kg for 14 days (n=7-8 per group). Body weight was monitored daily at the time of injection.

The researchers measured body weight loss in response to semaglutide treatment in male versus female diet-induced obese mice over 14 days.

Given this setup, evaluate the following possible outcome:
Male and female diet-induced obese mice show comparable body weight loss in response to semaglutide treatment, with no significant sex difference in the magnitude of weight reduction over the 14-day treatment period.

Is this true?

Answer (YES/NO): YES